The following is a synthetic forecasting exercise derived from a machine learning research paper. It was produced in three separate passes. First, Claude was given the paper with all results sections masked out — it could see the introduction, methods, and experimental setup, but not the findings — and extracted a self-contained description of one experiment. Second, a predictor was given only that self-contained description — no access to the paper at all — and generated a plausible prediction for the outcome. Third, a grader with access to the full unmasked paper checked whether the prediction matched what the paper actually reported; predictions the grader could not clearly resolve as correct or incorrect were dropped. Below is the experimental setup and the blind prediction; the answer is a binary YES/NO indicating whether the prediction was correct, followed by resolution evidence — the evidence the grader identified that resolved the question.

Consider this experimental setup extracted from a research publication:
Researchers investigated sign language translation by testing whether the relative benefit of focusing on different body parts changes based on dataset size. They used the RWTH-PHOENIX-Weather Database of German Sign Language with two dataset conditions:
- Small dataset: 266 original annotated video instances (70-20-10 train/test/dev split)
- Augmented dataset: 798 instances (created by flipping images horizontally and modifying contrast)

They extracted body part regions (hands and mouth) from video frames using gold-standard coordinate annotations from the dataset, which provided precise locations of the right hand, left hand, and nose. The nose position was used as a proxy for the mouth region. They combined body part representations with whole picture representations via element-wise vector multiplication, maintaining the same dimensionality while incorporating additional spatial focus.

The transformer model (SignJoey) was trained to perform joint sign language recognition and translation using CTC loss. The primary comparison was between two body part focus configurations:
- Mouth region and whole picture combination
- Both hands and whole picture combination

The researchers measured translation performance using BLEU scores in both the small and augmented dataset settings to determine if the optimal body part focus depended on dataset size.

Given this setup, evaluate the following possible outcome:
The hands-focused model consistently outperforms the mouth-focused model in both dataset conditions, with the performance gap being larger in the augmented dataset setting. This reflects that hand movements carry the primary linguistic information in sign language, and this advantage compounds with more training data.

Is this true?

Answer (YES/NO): NO